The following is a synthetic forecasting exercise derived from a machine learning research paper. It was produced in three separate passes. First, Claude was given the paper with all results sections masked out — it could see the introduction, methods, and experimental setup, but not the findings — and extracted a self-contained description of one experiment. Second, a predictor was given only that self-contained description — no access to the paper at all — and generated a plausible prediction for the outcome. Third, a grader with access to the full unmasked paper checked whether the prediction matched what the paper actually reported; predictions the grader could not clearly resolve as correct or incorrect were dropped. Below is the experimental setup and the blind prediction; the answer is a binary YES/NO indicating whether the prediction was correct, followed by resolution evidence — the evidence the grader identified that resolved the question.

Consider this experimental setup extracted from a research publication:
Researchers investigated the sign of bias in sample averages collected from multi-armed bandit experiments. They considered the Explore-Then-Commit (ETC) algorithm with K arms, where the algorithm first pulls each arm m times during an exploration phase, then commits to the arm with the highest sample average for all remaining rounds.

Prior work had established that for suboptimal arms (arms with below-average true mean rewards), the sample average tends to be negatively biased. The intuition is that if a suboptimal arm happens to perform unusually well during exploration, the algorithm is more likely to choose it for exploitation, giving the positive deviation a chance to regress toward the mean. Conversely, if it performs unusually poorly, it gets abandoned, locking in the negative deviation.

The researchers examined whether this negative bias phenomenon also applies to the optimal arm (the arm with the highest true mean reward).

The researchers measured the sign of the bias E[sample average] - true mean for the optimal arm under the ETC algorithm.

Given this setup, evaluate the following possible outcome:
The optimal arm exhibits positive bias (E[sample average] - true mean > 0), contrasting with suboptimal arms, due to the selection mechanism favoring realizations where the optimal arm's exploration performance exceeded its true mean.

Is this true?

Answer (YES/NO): NO